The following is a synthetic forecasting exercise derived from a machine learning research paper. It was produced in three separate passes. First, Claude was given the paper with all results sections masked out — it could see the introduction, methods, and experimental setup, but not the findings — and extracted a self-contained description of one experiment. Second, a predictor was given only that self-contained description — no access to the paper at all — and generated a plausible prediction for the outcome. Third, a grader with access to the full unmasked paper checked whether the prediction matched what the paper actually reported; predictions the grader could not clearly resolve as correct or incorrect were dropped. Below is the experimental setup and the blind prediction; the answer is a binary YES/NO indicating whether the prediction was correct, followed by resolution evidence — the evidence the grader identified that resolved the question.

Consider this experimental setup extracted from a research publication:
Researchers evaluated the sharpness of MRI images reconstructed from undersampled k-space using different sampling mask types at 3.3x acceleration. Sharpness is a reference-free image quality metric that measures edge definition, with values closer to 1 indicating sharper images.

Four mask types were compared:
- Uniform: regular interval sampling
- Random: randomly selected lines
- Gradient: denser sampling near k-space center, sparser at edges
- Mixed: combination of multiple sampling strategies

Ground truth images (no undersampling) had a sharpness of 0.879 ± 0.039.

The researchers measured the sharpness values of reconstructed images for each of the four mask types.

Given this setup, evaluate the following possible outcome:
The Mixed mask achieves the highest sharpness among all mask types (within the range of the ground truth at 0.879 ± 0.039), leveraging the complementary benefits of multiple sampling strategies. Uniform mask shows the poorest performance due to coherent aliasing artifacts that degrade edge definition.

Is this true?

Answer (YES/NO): NO